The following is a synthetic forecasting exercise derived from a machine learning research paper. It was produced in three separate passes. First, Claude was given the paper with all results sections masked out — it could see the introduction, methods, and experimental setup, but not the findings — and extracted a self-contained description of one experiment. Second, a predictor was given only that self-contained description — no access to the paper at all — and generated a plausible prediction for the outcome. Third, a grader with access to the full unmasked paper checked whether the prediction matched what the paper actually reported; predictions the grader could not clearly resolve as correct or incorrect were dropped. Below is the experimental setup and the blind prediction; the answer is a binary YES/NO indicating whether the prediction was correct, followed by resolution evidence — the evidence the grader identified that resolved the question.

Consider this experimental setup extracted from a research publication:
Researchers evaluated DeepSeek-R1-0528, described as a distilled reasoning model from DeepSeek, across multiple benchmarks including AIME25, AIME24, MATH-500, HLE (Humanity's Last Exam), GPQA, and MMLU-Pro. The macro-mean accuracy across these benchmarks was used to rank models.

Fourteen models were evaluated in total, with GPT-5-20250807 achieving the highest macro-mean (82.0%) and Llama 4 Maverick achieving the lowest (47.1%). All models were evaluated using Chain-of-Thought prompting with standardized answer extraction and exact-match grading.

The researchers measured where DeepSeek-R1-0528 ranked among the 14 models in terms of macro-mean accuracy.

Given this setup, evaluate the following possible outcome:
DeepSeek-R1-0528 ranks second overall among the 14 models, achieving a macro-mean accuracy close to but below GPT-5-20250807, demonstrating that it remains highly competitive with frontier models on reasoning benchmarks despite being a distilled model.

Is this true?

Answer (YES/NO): NO